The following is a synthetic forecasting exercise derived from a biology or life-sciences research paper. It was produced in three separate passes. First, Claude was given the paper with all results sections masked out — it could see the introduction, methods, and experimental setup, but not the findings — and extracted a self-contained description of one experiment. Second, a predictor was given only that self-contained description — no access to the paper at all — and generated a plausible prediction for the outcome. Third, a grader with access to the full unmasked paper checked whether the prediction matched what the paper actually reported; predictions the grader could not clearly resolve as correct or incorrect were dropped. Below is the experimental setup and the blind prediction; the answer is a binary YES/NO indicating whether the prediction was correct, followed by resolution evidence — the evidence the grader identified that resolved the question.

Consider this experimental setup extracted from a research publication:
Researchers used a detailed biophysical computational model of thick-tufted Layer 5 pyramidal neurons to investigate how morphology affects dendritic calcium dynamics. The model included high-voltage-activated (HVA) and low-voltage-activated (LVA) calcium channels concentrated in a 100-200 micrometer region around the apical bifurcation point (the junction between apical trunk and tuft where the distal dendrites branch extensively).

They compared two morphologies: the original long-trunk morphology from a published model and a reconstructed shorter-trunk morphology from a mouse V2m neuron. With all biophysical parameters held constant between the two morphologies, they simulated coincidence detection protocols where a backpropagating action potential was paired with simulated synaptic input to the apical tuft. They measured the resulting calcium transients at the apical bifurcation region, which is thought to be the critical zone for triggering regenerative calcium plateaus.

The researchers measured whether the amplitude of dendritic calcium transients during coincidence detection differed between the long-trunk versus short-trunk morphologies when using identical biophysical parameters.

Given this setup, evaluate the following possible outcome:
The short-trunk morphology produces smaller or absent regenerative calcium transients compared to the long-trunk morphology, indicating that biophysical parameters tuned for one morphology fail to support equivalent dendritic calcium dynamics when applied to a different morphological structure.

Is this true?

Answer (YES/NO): YES